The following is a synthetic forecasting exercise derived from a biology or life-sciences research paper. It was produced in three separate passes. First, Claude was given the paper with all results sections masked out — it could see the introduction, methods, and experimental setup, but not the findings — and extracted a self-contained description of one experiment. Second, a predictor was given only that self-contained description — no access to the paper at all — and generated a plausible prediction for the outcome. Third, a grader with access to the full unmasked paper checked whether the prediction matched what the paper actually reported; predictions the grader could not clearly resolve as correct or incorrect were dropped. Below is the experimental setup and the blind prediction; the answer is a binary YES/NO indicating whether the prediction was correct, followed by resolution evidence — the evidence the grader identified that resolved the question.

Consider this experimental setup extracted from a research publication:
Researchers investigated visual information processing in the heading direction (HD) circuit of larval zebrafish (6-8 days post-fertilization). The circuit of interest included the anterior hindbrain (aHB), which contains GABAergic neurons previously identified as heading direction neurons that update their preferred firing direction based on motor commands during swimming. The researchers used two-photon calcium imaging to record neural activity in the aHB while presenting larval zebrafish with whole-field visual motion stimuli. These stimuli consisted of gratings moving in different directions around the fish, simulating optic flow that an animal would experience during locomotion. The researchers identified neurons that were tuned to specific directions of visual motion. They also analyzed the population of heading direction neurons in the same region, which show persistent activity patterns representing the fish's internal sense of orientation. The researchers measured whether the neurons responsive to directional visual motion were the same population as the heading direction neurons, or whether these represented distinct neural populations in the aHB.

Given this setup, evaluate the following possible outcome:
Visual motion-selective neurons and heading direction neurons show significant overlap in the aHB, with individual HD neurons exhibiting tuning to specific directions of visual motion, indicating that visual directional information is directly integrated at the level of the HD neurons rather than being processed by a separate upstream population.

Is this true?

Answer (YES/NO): NO